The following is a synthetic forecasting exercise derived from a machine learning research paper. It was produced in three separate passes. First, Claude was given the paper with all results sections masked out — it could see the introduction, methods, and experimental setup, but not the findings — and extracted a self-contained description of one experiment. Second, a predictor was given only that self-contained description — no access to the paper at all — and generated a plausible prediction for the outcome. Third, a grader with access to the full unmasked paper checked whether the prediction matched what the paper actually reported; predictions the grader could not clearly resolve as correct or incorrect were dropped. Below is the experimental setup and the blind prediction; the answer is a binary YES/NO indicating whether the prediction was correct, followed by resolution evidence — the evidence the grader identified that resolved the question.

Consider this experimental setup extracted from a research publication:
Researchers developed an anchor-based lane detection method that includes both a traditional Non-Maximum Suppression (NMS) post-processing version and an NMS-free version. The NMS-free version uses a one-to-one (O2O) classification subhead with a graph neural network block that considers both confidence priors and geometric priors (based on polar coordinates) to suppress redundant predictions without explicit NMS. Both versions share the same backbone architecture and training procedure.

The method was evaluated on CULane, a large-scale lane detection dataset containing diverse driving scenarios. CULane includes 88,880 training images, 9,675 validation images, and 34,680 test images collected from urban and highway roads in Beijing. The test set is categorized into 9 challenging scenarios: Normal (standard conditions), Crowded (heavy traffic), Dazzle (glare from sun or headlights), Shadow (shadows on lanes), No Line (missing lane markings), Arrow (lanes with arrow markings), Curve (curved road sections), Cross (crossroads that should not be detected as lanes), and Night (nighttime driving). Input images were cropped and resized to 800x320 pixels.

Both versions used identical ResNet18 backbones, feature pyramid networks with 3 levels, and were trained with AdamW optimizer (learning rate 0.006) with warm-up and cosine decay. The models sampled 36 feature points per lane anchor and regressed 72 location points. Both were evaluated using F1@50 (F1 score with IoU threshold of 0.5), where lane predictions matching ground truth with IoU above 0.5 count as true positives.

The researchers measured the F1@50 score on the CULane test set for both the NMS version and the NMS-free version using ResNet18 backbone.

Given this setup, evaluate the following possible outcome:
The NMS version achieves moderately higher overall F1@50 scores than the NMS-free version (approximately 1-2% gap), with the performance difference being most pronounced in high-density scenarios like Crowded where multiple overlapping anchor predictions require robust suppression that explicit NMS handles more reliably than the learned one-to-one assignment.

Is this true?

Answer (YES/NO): NO